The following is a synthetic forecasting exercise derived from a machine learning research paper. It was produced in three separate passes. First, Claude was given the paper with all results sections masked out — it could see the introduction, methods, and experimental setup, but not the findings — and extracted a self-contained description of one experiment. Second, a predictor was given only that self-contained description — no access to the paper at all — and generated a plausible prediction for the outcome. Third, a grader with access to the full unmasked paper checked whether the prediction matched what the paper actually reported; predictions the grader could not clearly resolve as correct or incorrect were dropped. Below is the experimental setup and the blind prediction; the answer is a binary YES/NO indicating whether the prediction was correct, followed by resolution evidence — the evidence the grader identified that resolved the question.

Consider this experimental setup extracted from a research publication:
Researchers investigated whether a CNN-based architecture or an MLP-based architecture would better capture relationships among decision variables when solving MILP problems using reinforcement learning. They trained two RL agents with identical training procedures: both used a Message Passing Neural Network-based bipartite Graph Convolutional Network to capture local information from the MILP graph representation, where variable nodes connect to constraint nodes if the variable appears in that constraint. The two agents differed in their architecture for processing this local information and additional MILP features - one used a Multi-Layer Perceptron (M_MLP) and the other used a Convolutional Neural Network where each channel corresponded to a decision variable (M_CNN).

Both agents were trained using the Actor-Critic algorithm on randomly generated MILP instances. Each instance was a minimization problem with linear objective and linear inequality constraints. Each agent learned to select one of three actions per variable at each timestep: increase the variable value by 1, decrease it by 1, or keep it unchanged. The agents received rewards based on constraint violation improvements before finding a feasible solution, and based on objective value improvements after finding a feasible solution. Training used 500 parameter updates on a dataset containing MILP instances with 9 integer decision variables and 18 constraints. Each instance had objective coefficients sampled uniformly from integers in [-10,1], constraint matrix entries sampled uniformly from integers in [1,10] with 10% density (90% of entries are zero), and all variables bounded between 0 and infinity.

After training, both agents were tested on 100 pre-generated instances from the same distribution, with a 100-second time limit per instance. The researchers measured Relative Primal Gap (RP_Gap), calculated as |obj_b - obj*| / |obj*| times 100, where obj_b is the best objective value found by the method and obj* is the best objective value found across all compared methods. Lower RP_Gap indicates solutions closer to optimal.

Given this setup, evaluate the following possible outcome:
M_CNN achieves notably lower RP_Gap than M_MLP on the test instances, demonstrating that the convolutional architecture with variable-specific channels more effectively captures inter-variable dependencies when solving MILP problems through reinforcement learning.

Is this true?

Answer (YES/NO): YES